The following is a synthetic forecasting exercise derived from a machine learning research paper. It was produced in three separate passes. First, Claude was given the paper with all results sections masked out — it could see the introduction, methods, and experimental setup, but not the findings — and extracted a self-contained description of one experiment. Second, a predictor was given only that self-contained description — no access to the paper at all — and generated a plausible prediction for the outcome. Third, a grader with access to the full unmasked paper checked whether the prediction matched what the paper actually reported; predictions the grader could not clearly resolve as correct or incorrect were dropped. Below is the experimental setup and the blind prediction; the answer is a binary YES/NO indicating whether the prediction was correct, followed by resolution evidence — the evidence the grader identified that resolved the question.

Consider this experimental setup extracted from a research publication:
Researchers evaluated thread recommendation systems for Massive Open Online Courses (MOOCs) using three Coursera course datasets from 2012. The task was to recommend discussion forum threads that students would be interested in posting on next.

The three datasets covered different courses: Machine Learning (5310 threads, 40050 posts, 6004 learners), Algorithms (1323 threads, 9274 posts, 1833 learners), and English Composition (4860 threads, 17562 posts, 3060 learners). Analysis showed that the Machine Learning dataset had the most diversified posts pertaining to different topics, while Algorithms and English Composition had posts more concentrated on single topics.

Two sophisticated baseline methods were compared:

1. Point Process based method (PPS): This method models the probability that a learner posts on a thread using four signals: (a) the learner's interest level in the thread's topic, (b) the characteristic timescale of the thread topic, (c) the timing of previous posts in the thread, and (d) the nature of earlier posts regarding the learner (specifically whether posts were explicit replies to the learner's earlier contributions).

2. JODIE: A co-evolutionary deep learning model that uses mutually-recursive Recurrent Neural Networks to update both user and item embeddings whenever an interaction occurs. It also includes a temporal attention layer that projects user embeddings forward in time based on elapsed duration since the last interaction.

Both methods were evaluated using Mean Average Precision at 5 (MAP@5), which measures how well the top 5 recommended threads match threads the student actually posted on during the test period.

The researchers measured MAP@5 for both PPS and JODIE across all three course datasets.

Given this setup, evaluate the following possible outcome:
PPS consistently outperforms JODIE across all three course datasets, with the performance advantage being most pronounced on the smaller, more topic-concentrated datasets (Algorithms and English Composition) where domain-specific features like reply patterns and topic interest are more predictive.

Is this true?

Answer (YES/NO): NO